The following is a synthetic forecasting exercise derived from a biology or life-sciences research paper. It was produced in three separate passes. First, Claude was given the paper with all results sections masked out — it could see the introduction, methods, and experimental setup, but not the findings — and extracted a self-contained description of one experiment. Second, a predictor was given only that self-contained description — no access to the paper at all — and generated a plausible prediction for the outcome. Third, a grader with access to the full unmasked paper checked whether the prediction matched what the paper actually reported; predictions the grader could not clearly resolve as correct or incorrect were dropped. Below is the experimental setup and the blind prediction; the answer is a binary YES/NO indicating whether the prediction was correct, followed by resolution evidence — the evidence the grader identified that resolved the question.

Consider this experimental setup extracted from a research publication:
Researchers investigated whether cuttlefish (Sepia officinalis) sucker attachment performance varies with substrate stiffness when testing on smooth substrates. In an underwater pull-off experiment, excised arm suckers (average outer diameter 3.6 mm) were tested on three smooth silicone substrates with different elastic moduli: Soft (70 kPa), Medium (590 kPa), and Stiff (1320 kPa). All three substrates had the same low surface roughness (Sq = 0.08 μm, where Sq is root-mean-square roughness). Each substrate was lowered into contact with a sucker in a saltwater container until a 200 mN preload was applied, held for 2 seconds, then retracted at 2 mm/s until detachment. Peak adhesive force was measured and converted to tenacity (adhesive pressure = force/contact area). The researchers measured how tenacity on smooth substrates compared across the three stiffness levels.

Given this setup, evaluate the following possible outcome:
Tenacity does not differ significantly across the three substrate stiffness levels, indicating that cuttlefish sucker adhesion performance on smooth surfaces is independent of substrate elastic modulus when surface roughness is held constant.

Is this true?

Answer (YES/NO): NO